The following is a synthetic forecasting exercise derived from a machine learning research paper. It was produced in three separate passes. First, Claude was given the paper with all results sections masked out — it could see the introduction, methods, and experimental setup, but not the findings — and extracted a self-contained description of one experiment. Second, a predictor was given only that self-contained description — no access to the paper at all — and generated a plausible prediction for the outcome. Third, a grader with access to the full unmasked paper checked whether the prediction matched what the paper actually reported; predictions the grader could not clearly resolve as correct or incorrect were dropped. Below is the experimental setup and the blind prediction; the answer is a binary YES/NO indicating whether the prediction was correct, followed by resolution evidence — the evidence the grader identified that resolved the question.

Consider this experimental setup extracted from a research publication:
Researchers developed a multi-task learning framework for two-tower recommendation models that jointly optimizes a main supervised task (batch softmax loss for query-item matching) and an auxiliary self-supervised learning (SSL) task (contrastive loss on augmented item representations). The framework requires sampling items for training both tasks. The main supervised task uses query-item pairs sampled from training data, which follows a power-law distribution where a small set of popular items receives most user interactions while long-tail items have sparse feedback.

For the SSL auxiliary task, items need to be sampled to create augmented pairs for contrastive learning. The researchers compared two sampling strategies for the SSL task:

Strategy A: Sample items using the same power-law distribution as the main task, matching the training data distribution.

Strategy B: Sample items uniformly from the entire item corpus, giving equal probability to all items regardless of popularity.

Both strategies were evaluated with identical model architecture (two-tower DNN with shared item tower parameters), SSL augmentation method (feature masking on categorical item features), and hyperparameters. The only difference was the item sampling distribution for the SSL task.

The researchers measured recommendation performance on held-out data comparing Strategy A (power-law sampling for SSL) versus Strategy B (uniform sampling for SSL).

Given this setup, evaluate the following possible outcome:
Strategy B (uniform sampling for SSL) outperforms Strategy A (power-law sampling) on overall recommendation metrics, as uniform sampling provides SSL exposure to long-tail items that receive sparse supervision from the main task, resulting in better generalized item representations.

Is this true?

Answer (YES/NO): YES